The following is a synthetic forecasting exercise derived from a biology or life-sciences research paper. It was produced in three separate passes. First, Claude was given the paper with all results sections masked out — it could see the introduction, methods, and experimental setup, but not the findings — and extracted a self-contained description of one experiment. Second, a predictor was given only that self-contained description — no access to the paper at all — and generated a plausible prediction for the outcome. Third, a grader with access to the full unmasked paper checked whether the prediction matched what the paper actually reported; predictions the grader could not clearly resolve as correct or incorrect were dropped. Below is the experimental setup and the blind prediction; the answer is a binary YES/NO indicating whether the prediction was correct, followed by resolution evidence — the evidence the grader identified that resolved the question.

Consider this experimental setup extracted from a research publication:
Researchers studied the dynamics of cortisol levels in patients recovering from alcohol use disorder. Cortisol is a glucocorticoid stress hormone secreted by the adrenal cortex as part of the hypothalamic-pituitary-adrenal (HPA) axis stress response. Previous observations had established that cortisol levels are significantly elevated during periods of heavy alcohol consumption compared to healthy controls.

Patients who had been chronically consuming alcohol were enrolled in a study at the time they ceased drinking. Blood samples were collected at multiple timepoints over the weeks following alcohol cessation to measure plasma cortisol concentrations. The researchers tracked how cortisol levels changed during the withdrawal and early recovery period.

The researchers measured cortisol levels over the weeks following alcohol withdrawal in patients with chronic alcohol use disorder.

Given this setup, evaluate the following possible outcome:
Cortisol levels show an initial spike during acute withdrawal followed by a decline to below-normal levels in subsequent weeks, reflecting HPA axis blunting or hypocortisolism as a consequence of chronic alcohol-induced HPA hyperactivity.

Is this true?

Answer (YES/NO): NO